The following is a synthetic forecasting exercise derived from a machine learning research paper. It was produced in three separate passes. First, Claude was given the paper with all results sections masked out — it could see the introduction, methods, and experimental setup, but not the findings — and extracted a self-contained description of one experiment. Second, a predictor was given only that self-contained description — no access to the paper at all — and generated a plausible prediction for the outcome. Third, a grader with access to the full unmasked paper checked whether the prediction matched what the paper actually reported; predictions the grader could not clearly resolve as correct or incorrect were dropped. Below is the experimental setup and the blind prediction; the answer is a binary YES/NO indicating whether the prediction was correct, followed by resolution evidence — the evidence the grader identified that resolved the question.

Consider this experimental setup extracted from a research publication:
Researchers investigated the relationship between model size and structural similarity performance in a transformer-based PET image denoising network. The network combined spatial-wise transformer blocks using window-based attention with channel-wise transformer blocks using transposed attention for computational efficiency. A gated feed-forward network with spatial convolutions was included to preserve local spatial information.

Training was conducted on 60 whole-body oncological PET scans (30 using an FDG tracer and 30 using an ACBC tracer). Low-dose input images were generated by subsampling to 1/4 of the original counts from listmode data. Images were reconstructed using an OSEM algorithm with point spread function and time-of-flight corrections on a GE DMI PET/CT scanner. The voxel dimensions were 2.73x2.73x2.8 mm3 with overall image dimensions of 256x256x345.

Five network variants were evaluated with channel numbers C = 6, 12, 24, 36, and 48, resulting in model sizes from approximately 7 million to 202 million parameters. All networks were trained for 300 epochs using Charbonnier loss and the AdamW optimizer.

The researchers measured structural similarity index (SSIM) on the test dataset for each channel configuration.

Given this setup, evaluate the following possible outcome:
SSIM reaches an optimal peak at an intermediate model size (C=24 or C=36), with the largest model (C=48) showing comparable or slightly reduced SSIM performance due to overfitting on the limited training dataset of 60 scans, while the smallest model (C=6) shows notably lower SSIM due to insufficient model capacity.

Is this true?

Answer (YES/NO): NO